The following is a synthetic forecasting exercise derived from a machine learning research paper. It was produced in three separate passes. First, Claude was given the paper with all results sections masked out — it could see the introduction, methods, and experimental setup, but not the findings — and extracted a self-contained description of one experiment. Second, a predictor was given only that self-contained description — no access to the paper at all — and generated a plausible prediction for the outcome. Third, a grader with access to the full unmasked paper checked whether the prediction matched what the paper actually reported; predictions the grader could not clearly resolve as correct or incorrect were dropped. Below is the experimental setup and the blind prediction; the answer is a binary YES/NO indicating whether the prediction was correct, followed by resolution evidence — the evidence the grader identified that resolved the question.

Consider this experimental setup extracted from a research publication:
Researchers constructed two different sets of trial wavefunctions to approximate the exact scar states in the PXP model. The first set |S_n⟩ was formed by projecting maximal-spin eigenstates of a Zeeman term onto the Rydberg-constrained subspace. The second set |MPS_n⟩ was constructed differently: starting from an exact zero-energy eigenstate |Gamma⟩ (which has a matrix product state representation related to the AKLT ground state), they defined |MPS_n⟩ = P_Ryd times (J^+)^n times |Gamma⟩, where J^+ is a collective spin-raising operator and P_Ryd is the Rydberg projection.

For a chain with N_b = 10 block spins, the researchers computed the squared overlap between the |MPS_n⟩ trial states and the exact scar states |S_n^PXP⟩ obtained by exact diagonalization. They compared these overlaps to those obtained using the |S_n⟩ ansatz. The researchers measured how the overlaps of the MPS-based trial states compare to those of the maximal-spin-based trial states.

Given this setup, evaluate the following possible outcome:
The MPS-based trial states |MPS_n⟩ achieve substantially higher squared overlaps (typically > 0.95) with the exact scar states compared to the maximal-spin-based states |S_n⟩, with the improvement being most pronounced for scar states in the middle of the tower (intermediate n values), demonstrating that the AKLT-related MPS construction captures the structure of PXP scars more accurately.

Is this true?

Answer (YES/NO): NO